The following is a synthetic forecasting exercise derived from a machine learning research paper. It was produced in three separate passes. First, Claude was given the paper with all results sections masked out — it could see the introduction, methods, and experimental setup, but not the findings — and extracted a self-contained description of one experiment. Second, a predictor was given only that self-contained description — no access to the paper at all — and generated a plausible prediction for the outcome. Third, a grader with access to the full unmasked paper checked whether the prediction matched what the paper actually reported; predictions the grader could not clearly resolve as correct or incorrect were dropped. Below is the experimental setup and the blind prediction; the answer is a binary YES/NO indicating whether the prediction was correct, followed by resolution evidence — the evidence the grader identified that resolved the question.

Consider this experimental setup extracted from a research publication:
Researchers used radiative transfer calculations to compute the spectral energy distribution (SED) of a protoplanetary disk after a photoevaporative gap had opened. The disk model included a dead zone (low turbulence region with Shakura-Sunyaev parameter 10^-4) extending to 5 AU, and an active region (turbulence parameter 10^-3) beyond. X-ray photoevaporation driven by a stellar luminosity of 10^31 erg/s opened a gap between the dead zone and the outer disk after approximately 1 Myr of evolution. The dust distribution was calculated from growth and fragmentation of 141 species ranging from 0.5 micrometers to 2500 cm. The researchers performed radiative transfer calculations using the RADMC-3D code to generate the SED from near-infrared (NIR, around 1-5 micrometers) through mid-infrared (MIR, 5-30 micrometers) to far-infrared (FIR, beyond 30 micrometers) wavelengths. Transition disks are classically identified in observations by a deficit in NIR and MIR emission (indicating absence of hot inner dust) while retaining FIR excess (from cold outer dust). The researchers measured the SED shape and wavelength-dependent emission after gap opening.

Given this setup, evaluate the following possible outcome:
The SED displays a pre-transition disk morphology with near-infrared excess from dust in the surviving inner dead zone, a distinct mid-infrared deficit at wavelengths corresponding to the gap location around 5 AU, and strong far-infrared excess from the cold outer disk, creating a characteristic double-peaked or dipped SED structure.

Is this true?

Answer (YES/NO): NO